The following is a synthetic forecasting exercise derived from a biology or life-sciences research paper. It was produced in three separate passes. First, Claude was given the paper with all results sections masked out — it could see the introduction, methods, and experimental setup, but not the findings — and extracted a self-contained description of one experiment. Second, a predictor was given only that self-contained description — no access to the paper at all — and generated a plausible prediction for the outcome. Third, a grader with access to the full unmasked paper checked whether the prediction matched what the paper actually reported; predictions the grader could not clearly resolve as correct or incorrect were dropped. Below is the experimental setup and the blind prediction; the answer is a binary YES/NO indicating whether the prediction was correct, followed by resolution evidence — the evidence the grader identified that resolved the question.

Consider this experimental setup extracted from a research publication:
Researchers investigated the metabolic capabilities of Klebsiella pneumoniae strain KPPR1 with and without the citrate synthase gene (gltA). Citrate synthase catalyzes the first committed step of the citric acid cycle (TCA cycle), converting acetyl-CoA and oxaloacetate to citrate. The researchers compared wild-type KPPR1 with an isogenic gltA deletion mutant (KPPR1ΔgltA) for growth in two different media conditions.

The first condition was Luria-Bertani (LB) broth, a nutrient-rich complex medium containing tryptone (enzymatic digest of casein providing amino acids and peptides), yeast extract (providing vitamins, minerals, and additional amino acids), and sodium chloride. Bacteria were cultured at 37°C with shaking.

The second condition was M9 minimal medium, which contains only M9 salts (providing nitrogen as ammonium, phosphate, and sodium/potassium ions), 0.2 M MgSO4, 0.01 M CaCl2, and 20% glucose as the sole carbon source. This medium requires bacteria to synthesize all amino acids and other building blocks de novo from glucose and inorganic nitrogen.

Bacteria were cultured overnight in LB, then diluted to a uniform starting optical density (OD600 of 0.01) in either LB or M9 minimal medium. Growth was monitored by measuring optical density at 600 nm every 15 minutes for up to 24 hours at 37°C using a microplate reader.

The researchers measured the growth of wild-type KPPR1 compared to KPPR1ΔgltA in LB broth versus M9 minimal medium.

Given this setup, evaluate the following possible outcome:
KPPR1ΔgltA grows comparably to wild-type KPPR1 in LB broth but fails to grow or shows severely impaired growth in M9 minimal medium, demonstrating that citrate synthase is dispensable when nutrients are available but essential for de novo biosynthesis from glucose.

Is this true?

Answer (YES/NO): YES